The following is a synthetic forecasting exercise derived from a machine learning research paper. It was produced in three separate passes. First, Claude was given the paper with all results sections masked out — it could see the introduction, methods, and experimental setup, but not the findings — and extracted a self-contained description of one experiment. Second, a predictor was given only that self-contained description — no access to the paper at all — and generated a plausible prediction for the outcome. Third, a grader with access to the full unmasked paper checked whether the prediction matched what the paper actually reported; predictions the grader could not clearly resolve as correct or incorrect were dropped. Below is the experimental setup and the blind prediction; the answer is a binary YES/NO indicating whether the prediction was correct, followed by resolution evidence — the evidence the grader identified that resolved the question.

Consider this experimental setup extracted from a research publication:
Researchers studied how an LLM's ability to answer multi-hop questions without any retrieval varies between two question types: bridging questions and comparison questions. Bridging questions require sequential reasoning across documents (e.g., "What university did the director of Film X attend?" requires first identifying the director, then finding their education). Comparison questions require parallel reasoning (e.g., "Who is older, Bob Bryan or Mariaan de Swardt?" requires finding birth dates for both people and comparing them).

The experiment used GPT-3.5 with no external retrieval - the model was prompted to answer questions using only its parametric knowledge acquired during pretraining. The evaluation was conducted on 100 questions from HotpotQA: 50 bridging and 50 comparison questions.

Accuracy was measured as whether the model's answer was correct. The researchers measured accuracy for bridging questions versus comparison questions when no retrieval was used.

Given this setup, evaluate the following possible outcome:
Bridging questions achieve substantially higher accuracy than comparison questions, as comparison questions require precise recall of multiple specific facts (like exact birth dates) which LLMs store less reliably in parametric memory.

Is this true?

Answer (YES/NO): NO